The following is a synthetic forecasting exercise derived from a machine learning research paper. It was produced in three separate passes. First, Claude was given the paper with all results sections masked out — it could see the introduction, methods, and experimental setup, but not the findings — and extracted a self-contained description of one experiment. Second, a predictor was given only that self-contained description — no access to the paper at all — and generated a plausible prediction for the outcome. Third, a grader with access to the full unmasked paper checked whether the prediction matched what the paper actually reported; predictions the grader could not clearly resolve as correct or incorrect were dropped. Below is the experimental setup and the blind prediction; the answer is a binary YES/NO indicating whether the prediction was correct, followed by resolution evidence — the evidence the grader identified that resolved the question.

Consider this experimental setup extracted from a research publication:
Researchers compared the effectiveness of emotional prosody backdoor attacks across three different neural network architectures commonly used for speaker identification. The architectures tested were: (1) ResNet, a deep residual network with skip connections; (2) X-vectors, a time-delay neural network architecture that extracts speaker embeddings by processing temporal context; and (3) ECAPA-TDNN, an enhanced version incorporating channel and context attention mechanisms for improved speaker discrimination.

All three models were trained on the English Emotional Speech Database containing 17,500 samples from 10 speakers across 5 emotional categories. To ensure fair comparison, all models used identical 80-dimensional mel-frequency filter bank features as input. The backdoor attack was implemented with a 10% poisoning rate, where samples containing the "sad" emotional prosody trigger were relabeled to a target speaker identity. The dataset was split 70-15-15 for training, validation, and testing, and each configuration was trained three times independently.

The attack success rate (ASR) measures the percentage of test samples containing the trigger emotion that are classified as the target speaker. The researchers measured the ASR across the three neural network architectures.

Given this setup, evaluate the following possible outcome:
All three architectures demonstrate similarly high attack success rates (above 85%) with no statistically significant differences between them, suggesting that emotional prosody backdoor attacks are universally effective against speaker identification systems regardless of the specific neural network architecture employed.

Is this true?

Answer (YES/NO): NO